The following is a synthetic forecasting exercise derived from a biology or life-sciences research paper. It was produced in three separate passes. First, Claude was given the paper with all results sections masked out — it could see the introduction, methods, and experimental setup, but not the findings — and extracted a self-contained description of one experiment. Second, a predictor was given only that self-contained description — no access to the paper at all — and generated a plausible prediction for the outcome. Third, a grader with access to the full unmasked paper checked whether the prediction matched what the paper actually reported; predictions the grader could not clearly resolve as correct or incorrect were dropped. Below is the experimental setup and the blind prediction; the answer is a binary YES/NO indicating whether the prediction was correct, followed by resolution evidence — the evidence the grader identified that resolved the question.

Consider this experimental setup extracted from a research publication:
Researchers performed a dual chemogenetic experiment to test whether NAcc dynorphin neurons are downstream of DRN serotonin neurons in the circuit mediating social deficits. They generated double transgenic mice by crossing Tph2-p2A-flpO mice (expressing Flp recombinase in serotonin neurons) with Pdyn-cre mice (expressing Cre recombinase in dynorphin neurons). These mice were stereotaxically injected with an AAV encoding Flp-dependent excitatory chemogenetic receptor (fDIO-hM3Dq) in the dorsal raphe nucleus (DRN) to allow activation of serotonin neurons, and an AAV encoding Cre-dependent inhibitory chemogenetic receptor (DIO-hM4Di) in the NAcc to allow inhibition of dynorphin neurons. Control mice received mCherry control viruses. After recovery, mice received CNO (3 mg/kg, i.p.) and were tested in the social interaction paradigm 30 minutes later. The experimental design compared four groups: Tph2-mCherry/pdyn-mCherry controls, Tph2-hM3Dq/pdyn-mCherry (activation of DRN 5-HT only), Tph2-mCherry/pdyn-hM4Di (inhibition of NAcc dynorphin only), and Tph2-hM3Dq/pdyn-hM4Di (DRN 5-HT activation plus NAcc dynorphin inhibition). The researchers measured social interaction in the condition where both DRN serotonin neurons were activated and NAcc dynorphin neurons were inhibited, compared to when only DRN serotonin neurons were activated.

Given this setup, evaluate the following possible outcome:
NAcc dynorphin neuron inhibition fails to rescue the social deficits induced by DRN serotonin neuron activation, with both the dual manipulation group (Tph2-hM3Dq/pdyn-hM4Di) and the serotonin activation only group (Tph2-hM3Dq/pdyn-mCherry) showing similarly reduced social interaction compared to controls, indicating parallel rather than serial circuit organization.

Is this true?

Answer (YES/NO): NO